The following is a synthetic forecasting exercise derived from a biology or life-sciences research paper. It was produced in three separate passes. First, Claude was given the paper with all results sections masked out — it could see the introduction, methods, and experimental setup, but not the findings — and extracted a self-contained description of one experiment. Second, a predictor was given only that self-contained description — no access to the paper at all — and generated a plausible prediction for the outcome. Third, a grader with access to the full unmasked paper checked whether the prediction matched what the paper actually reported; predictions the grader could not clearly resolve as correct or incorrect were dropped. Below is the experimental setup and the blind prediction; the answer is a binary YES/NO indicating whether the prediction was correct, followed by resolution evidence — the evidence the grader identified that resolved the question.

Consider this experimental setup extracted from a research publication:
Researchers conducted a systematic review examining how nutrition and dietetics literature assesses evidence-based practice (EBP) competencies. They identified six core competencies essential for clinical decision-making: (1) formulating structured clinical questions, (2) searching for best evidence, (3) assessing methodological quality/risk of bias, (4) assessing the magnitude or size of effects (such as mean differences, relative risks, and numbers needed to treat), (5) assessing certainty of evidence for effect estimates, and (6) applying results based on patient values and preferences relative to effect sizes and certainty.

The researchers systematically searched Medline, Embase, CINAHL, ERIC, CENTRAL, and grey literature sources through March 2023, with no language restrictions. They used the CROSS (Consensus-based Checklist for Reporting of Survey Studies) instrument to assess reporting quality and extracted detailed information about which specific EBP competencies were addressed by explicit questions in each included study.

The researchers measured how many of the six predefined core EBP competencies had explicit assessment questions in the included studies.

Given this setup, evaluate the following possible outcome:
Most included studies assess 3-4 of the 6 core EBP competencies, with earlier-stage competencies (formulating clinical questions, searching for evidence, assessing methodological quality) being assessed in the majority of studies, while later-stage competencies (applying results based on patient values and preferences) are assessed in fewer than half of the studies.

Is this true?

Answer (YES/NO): NO